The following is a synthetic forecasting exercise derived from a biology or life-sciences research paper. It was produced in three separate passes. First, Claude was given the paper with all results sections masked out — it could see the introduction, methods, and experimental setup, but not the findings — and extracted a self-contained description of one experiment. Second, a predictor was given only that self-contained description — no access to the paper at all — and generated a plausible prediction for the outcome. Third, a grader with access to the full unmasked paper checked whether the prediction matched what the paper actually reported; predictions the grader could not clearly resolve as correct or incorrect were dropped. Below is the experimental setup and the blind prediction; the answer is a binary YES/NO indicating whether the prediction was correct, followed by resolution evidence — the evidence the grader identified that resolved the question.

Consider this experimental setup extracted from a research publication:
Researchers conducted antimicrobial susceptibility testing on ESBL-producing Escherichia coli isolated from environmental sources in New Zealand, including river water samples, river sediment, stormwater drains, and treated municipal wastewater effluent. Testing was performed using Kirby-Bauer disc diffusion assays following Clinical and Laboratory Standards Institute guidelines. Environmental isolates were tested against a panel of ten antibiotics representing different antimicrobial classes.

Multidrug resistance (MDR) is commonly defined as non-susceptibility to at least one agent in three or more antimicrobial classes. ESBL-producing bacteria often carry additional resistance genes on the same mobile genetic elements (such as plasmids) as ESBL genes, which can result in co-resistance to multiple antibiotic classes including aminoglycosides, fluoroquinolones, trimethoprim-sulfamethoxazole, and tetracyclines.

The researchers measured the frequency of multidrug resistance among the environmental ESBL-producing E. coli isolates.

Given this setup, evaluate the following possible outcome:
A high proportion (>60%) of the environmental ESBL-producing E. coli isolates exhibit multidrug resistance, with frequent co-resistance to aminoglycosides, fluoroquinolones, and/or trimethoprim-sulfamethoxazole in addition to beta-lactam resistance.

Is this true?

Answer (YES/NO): NO